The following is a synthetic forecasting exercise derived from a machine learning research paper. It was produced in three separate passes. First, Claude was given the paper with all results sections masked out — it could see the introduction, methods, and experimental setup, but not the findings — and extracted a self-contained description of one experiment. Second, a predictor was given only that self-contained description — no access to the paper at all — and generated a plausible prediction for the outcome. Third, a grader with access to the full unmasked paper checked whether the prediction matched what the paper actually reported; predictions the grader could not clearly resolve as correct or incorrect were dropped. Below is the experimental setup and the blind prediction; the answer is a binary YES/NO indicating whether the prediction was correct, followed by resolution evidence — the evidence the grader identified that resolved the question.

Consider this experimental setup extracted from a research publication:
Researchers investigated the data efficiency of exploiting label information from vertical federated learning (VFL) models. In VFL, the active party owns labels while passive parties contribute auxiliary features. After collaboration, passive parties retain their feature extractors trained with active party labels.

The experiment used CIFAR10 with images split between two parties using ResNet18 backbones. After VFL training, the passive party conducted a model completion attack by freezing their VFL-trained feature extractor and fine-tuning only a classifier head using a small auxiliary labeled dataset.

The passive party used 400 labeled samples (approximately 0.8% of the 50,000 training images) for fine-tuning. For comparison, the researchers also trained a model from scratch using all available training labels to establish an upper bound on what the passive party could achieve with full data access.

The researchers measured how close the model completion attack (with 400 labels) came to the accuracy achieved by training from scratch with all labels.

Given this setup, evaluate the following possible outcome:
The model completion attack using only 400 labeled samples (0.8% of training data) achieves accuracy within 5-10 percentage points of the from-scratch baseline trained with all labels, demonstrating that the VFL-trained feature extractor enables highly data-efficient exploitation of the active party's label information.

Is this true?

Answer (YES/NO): NO